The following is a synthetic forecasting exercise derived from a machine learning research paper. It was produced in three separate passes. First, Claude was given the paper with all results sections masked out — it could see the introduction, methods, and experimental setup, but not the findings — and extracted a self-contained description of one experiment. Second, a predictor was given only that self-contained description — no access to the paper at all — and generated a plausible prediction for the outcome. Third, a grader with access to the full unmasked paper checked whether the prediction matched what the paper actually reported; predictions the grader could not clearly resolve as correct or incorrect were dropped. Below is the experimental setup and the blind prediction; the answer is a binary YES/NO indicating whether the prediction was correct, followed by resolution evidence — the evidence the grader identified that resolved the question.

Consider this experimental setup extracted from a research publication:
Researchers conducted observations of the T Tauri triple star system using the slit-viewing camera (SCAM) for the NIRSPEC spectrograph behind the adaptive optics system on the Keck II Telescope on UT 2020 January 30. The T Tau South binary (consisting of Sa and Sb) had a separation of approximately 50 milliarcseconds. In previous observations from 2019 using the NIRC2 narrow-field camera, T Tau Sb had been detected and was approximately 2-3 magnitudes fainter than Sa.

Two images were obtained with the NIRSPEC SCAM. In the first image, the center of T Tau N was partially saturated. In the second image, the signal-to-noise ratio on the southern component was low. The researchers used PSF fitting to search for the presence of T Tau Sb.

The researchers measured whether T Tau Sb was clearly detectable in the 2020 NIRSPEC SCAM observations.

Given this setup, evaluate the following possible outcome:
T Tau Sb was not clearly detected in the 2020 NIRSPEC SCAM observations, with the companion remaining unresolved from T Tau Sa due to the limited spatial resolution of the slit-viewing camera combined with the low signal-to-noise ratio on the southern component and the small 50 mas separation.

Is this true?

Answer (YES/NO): NO